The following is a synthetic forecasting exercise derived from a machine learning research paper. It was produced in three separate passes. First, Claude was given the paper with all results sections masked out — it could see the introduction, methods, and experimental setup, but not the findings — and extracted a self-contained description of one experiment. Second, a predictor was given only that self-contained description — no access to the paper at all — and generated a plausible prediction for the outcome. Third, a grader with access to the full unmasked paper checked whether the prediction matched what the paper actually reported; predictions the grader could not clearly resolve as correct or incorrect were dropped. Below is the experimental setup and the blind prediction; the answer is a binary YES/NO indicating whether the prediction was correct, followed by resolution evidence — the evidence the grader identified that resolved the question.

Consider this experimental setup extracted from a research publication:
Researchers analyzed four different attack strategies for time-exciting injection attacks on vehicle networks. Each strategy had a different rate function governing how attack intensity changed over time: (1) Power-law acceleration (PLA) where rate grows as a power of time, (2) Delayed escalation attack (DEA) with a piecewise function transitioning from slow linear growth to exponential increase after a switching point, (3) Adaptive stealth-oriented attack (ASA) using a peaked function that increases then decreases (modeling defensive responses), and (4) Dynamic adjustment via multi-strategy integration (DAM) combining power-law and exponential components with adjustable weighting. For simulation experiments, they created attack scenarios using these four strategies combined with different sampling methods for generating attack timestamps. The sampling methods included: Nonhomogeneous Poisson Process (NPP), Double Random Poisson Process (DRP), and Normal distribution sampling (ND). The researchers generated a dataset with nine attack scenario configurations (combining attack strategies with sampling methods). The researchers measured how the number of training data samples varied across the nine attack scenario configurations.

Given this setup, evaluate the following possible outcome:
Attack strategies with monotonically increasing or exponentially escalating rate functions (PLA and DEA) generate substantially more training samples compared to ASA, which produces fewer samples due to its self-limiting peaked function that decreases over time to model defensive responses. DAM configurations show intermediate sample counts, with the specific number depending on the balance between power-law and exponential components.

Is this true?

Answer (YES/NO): NO